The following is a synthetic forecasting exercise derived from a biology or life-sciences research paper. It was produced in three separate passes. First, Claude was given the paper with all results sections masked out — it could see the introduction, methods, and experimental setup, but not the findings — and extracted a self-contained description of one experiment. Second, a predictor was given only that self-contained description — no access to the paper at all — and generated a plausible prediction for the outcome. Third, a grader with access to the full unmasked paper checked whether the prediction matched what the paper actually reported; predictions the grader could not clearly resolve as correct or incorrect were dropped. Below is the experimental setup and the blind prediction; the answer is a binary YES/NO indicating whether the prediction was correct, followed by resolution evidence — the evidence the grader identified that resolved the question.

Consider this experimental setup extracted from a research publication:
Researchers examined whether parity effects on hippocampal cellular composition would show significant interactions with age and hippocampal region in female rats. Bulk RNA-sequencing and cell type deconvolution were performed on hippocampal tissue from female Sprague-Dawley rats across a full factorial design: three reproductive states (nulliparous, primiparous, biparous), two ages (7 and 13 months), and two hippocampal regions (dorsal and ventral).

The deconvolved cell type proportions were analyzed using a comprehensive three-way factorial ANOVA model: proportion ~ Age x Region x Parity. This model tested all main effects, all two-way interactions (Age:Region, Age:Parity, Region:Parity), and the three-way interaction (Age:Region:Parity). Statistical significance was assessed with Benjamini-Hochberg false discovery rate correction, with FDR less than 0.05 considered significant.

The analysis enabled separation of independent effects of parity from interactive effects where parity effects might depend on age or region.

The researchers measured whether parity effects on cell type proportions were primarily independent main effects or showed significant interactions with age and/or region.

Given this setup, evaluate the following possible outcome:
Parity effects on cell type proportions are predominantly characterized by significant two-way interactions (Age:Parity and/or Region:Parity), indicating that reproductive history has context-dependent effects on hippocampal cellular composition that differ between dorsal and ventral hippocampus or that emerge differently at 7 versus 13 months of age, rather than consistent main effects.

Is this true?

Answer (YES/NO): NO